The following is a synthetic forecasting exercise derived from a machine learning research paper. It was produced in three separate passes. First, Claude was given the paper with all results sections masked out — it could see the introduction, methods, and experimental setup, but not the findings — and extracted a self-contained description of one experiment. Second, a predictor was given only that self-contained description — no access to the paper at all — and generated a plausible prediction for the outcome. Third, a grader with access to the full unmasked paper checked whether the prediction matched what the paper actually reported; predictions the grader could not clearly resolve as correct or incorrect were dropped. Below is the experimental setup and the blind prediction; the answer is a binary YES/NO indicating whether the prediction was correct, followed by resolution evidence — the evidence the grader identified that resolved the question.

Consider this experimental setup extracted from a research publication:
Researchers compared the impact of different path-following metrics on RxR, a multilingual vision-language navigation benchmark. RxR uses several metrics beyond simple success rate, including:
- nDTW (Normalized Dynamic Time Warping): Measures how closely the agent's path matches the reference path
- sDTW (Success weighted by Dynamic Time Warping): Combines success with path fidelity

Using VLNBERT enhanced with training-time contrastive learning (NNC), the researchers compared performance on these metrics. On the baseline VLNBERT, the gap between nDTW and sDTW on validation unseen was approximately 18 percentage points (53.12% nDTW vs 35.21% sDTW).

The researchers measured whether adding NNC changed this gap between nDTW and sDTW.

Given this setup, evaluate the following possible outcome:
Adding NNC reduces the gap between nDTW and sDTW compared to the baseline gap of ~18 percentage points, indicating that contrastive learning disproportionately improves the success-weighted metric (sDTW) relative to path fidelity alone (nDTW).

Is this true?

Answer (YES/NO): YES